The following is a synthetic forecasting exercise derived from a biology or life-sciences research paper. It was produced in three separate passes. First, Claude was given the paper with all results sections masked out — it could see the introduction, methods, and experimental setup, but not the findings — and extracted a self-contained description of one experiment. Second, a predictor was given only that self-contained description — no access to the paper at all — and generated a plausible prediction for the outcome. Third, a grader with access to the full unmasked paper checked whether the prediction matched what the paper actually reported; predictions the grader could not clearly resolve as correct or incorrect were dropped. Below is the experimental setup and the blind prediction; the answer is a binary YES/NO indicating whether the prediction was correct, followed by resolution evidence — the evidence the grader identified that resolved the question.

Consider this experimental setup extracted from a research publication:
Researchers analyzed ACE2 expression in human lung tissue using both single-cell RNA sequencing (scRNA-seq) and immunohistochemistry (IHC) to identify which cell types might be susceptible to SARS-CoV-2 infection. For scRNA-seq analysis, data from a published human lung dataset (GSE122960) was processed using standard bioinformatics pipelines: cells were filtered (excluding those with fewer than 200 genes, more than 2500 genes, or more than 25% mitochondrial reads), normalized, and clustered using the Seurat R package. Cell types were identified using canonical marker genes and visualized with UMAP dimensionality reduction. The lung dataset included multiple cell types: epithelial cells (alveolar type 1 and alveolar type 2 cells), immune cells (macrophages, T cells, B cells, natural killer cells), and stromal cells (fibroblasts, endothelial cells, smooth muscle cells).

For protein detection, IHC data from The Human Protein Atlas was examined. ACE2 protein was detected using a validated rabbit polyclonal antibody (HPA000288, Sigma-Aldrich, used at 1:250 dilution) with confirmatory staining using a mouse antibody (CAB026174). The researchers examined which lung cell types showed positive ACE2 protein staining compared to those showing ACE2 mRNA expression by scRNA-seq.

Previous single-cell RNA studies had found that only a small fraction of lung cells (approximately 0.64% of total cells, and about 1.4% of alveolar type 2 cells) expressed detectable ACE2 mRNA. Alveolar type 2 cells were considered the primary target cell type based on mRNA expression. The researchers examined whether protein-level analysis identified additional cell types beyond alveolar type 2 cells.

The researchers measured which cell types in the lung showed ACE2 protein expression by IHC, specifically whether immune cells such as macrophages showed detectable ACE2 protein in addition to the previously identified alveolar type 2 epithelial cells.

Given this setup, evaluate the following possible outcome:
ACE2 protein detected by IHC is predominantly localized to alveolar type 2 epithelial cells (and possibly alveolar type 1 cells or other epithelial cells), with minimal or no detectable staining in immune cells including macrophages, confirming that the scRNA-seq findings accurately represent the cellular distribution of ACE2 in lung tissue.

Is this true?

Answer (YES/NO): NO